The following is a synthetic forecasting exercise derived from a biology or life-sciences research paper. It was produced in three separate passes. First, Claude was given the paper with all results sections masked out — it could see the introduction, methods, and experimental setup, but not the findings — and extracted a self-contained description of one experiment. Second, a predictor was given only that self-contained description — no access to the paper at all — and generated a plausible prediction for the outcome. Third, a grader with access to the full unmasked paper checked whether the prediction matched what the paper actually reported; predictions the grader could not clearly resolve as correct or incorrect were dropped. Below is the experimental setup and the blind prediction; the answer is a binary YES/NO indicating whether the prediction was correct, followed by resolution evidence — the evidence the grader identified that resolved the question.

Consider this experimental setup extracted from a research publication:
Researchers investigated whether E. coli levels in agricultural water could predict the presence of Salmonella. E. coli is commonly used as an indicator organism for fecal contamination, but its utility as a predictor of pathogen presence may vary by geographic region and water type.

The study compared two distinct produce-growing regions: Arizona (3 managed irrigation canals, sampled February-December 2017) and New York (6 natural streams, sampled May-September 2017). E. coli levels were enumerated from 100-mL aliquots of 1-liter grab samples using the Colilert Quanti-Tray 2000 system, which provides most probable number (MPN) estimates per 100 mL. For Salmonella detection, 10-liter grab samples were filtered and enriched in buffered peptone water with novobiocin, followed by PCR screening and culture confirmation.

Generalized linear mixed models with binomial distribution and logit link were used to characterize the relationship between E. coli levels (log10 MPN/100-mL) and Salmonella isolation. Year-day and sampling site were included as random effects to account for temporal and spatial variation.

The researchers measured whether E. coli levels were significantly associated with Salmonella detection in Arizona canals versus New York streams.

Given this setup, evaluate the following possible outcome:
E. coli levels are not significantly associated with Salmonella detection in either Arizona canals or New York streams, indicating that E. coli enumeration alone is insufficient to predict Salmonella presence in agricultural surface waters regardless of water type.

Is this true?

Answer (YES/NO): NO